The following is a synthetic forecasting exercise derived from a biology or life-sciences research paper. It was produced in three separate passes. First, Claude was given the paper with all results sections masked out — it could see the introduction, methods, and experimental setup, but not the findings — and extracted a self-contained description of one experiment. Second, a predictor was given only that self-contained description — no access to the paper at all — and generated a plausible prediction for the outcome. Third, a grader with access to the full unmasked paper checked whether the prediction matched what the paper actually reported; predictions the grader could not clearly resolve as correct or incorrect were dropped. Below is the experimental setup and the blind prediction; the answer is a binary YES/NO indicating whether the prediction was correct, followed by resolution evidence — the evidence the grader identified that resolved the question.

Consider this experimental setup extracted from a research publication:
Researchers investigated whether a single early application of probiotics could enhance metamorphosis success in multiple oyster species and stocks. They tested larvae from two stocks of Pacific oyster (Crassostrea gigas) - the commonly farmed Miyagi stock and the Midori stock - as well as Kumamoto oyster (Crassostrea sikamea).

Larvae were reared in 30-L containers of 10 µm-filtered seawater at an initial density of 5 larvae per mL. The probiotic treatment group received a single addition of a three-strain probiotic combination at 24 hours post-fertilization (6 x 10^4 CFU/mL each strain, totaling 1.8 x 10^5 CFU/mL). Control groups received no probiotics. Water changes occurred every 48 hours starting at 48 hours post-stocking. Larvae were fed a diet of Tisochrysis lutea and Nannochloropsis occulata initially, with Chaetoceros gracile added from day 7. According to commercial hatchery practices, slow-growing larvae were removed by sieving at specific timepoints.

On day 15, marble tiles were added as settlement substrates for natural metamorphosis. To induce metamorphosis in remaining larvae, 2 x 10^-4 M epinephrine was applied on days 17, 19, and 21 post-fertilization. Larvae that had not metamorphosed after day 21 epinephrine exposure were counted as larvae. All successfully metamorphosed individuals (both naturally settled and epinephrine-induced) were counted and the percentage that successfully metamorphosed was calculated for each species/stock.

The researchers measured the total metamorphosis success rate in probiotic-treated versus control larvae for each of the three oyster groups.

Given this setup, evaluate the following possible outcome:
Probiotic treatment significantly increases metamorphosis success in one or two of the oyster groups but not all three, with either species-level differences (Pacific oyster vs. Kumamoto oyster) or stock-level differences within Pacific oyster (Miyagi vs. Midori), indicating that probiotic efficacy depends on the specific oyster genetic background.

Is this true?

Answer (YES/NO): NO